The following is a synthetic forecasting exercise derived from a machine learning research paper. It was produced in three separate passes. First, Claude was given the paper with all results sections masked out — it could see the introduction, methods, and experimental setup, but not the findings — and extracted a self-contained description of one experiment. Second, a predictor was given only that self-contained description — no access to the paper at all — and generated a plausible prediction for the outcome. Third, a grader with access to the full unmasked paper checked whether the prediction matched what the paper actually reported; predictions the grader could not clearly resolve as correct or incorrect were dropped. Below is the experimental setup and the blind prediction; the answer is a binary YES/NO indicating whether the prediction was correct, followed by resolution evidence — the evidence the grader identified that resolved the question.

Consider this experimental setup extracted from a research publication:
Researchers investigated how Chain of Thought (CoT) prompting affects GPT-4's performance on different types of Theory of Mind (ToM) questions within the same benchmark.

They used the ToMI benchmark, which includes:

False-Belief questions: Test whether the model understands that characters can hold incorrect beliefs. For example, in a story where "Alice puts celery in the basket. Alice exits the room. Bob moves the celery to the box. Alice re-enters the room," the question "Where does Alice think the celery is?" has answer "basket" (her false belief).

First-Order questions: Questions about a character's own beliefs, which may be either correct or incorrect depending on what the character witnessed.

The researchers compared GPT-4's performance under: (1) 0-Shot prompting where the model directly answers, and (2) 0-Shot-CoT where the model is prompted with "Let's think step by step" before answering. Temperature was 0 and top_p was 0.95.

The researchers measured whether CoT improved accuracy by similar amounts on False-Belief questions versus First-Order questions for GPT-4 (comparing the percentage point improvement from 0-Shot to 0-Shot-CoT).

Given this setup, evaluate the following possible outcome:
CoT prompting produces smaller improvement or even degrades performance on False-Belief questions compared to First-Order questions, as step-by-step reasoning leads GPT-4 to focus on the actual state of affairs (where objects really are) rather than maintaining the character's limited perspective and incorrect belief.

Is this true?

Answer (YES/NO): NO